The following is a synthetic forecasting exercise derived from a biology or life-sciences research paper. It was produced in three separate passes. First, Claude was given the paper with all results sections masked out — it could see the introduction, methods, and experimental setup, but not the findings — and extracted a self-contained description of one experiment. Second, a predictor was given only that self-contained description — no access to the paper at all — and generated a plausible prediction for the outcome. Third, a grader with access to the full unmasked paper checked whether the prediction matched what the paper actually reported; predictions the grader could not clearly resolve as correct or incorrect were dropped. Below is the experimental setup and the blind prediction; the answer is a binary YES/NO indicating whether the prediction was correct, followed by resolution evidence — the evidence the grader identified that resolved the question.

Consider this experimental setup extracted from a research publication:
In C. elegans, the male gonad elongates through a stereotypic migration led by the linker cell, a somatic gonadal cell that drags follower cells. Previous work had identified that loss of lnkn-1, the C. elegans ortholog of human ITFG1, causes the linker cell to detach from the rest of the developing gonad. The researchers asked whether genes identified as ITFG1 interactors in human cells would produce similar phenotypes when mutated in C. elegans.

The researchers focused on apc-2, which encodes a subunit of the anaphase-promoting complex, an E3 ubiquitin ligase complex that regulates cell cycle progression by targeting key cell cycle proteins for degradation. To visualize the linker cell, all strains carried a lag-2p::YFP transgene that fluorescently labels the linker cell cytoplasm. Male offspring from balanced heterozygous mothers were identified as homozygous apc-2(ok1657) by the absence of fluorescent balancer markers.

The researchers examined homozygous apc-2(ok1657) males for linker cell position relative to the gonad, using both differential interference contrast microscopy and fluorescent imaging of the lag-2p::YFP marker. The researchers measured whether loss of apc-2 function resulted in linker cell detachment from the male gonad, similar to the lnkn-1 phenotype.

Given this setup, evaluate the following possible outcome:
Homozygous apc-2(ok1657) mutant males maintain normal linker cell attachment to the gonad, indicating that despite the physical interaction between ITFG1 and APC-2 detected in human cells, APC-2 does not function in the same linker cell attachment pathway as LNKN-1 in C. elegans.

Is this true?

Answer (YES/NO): NO